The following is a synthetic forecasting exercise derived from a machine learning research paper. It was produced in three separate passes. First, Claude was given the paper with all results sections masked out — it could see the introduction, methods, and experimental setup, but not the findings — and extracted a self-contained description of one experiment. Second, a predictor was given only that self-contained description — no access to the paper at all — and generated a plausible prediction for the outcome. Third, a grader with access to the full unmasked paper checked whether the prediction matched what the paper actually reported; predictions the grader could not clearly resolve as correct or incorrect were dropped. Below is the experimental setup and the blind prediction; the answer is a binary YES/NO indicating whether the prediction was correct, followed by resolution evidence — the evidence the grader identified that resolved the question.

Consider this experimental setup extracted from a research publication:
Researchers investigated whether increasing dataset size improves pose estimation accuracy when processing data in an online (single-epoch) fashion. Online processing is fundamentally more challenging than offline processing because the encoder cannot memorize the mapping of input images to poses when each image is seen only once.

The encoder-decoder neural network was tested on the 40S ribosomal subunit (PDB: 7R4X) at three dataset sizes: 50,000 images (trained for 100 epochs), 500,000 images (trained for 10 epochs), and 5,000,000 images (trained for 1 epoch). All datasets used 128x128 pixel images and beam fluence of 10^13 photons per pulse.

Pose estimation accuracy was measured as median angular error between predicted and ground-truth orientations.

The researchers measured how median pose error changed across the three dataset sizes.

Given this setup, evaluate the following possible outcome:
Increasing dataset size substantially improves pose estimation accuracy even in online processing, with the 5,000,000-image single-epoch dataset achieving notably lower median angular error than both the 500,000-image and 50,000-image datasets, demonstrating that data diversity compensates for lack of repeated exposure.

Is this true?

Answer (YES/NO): NO